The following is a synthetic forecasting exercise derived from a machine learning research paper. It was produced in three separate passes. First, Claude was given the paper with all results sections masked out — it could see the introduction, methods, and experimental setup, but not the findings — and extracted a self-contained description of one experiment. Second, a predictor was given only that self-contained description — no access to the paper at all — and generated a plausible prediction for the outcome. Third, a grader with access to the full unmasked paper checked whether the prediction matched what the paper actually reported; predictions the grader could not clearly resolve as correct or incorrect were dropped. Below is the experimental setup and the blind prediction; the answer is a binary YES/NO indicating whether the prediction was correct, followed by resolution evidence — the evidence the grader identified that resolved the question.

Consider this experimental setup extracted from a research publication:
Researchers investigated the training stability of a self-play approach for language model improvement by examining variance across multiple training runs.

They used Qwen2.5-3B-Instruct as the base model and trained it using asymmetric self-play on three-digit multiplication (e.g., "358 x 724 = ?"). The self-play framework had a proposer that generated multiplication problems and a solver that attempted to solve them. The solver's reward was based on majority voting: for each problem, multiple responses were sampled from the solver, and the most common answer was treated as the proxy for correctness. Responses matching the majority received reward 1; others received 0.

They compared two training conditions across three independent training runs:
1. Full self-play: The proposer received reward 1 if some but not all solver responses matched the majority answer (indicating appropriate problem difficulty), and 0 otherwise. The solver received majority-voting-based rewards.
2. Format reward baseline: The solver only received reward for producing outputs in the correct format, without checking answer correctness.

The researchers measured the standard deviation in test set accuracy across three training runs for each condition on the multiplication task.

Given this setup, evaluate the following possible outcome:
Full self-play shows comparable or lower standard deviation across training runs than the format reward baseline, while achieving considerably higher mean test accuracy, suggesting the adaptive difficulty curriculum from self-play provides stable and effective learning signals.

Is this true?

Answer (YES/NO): YES